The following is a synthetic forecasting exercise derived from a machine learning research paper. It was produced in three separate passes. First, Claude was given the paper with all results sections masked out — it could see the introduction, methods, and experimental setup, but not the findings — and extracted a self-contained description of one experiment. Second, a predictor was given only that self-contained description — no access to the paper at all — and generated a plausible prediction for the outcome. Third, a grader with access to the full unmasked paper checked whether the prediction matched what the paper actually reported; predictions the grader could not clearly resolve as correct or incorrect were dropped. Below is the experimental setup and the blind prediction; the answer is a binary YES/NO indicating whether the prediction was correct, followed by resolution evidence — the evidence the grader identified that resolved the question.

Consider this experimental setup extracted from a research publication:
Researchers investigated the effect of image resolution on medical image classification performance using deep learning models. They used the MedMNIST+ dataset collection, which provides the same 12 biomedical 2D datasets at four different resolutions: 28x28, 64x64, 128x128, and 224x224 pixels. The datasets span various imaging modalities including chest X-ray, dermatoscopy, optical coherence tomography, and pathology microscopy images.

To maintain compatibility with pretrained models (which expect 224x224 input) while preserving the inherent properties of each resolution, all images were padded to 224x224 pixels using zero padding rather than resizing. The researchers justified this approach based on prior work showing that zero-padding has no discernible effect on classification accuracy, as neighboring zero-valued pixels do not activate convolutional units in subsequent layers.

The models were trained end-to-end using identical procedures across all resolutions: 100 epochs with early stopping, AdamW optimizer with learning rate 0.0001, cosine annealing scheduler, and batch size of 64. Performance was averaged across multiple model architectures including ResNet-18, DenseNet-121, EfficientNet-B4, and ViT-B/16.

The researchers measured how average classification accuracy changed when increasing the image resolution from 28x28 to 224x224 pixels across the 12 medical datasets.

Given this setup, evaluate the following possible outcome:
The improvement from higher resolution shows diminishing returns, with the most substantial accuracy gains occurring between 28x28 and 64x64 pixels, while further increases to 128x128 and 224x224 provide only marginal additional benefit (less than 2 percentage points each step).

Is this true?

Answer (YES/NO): NO